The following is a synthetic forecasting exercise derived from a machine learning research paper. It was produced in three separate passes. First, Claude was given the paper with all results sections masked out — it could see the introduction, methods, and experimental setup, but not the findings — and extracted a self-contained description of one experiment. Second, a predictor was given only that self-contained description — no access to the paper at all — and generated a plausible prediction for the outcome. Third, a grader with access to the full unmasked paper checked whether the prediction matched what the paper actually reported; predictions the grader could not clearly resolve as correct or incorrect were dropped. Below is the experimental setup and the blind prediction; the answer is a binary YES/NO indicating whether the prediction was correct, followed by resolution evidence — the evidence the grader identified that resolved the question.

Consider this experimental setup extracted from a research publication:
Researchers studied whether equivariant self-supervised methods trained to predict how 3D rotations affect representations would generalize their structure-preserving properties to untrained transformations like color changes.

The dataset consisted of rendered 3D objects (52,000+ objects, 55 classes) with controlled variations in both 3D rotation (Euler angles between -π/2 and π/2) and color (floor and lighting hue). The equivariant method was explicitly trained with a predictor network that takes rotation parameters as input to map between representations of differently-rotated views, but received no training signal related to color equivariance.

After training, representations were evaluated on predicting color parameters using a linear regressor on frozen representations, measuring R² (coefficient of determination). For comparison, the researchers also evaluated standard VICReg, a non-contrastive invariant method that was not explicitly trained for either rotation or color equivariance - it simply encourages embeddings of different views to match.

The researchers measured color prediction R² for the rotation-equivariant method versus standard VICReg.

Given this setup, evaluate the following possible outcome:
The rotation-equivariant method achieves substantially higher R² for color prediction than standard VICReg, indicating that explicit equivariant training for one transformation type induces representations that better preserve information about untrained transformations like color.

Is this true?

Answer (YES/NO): NO